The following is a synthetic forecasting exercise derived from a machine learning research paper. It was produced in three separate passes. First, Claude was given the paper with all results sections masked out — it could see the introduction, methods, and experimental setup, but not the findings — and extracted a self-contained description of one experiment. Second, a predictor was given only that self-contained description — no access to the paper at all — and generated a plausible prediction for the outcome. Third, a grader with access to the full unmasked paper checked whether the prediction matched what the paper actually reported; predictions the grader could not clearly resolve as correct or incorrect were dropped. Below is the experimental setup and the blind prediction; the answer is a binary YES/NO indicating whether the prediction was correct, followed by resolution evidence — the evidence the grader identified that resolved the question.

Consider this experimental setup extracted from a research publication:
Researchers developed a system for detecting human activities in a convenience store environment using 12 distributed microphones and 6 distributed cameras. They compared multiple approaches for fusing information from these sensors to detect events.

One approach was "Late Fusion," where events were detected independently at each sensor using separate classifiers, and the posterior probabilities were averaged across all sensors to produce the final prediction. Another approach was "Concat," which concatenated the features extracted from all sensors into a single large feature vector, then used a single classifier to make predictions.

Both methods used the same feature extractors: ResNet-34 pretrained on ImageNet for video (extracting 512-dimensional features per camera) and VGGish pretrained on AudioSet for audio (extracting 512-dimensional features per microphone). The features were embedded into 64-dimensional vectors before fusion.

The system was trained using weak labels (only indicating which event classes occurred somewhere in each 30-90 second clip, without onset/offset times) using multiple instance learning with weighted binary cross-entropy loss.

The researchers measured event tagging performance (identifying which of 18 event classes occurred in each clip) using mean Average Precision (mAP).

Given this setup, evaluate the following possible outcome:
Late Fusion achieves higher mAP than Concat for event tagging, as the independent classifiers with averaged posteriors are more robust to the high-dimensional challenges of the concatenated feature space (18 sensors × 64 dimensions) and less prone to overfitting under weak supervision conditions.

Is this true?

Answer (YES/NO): YES